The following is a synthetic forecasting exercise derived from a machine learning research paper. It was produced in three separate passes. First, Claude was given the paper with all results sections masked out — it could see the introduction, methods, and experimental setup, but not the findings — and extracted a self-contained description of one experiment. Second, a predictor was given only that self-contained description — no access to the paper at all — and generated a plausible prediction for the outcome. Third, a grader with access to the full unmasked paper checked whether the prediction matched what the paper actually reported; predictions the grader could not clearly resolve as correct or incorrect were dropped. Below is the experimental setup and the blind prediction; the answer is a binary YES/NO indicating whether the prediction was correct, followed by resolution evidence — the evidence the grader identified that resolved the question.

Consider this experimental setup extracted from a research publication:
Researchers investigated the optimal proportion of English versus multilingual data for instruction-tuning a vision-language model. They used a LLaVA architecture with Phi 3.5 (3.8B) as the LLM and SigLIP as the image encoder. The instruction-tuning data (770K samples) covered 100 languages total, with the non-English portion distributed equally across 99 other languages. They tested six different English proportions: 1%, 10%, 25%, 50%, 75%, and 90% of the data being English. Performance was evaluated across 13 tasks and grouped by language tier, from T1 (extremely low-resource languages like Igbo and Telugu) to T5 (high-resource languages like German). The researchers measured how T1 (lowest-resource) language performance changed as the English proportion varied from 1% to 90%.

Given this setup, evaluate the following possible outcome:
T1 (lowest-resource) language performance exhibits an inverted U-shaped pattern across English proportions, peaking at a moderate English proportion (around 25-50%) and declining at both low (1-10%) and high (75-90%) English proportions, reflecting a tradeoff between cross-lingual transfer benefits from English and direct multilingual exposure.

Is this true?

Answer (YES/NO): NO